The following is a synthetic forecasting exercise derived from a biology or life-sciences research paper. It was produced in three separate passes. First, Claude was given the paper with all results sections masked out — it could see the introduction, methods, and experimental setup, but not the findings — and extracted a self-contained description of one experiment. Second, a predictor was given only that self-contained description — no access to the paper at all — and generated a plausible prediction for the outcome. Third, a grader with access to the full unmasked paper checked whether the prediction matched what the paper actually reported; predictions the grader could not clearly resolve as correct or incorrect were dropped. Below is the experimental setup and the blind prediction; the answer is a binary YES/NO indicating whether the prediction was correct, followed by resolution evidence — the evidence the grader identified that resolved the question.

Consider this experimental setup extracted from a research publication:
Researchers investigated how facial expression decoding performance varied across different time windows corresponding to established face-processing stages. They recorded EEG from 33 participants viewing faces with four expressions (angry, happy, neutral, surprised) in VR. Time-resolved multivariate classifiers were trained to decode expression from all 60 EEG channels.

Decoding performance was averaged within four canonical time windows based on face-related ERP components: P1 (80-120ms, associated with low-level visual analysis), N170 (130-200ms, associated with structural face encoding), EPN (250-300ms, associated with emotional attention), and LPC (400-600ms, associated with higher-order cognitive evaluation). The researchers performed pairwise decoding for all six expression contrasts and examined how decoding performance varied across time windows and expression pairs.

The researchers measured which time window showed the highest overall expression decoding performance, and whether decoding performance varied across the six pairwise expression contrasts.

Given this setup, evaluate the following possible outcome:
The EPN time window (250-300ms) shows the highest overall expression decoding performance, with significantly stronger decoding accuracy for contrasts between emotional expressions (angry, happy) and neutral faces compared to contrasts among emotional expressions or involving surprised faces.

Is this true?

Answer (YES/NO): NO